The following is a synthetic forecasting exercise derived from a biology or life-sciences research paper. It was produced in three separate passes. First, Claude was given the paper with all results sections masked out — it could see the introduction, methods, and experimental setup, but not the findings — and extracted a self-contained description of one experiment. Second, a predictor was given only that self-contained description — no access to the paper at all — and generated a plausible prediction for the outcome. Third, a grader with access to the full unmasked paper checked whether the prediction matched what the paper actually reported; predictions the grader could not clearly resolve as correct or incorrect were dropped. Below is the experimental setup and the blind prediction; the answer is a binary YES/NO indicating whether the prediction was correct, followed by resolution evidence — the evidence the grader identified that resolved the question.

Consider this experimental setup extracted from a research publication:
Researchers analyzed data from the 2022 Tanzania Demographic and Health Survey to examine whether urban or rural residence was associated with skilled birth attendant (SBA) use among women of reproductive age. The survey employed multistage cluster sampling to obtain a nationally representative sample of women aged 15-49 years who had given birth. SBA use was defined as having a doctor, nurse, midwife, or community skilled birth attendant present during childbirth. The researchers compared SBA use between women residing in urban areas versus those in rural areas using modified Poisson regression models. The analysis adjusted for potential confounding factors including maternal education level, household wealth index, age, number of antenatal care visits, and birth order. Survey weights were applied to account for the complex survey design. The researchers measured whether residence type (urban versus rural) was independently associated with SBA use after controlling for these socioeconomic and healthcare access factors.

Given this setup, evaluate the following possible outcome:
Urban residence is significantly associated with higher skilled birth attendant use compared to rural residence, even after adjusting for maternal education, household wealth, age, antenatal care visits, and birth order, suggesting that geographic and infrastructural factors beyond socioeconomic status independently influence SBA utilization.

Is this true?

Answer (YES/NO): YES